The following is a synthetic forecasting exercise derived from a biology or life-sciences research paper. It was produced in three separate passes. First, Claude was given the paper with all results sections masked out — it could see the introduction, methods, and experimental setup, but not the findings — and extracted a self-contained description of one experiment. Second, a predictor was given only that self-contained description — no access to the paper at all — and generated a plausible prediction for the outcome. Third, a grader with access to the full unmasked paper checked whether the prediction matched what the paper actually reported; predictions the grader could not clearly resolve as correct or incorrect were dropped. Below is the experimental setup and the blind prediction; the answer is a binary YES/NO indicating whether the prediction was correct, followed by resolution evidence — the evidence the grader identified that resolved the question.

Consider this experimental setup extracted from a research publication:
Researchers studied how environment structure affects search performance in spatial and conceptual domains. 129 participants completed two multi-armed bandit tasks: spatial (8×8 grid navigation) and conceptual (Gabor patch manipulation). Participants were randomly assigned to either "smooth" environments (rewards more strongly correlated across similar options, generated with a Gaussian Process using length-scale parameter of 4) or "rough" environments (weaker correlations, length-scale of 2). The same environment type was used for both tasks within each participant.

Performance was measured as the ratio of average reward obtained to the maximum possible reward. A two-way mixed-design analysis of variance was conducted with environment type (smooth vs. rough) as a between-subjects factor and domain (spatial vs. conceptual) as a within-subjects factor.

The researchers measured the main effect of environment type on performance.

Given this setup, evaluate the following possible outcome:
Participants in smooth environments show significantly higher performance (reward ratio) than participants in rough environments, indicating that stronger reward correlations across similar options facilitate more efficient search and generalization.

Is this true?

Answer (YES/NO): YES